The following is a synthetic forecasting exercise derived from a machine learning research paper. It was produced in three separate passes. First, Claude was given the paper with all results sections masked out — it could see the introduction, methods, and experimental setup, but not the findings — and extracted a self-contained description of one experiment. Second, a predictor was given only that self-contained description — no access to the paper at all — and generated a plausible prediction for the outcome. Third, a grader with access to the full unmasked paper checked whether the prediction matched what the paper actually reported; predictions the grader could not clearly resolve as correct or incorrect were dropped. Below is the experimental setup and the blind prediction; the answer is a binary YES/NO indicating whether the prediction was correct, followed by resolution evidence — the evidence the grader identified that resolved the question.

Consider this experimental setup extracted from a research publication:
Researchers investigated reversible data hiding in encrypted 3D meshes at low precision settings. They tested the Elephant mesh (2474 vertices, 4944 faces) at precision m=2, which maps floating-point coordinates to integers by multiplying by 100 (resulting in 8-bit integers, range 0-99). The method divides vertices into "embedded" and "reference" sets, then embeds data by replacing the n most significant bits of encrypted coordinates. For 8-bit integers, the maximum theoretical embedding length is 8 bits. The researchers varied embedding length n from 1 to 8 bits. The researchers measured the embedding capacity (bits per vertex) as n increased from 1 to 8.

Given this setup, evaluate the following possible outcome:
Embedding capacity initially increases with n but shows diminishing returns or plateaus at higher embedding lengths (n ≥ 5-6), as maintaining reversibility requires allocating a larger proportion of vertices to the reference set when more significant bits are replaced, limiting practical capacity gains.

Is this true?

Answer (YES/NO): YES